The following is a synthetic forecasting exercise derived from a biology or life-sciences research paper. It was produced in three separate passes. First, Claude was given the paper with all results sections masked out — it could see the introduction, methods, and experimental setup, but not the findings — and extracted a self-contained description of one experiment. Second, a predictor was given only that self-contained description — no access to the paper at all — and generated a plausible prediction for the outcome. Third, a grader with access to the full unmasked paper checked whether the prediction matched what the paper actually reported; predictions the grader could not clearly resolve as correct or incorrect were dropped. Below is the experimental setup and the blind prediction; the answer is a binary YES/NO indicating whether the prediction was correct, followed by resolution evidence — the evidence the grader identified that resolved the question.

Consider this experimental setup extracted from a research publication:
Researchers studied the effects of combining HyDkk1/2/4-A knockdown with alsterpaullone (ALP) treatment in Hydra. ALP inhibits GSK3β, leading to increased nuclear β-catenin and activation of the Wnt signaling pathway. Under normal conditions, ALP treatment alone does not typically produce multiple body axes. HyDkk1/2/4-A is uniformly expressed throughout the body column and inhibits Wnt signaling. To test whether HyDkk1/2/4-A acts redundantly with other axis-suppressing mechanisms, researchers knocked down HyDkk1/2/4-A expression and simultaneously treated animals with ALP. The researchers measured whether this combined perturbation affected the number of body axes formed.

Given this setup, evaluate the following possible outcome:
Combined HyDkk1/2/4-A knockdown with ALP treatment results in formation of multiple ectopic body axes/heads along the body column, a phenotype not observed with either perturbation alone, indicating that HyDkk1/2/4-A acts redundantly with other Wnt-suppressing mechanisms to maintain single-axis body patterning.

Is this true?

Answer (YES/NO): YES